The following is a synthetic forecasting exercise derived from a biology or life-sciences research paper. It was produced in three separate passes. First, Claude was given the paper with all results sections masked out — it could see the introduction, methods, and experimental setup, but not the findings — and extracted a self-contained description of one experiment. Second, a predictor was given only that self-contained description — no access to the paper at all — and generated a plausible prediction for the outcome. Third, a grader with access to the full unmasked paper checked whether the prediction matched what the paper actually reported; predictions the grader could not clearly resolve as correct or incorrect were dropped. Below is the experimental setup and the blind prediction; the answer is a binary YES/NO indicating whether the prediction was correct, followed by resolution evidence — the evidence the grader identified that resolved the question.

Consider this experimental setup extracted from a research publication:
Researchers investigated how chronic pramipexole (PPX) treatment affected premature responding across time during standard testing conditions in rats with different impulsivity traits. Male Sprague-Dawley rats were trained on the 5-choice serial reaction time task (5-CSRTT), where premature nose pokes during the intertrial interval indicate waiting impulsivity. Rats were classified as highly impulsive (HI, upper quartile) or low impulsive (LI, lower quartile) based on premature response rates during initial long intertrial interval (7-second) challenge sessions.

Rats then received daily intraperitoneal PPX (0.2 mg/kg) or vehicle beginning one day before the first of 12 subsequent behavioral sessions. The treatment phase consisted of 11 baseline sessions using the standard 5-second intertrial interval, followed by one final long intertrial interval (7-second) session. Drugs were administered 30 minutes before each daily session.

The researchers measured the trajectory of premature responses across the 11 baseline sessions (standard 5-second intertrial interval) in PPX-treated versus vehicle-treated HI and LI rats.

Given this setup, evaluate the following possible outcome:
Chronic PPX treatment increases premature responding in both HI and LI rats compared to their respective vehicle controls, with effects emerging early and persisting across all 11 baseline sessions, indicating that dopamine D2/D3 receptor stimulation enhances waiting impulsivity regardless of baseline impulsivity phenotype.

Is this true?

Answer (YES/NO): NO